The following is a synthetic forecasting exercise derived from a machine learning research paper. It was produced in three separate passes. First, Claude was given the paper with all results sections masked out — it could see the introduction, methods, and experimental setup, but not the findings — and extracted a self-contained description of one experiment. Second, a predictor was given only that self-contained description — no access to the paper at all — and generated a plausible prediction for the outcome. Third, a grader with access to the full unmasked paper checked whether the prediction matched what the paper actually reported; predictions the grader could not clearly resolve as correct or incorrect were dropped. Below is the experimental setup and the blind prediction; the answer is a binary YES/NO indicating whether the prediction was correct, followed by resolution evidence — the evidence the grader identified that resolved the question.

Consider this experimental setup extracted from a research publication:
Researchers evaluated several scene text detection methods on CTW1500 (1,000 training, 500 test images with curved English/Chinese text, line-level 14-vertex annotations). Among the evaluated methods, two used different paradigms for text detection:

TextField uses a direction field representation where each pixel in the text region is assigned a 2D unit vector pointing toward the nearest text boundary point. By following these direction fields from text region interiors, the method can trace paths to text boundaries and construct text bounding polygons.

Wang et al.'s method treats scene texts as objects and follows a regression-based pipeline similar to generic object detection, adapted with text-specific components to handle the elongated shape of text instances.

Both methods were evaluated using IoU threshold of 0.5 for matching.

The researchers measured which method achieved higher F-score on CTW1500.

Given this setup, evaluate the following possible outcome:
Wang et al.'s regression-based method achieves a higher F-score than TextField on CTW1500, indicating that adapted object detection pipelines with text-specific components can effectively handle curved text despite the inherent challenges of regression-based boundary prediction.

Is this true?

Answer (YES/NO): NO